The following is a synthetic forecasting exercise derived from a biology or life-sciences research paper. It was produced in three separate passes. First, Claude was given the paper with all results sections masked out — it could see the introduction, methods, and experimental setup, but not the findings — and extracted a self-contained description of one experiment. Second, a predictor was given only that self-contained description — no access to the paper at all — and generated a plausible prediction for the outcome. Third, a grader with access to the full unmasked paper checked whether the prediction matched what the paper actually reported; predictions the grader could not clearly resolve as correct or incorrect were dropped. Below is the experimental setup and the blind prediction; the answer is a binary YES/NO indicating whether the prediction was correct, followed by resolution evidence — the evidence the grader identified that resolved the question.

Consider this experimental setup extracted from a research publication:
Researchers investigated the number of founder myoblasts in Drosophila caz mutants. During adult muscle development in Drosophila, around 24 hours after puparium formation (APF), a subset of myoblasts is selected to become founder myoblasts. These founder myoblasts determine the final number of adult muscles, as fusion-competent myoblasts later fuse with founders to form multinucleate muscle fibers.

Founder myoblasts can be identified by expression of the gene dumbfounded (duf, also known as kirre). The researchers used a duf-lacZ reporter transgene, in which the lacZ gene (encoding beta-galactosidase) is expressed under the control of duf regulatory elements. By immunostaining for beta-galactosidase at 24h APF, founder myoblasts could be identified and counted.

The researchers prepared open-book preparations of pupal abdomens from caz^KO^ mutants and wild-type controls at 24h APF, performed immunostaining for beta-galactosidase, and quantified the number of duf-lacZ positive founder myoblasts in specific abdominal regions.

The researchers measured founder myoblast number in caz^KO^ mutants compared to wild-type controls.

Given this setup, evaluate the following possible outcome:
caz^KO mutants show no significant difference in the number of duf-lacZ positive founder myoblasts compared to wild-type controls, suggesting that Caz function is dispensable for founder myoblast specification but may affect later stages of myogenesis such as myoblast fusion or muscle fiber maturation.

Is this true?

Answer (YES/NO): NO